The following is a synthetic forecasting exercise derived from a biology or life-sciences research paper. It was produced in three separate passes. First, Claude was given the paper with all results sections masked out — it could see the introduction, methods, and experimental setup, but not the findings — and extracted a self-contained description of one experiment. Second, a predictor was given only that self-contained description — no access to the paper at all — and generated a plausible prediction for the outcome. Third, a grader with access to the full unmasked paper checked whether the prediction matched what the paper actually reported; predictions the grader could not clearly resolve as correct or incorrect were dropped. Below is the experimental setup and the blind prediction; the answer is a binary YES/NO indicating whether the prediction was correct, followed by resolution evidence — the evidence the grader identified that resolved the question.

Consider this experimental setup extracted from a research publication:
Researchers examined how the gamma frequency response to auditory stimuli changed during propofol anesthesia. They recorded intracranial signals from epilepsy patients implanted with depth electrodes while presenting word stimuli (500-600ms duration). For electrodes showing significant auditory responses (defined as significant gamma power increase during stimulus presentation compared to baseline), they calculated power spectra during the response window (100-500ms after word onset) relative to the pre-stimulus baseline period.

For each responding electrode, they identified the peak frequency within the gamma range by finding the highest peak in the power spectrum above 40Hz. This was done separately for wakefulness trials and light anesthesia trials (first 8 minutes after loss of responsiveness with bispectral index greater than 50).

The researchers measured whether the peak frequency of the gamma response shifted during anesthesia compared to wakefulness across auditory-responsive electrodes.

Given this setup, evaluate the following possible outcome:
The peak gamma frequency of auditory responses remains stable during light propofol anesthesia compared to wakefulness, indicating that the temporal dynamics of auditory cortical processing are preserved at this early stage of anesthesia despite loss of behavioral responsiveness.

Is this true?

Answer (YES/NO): NO